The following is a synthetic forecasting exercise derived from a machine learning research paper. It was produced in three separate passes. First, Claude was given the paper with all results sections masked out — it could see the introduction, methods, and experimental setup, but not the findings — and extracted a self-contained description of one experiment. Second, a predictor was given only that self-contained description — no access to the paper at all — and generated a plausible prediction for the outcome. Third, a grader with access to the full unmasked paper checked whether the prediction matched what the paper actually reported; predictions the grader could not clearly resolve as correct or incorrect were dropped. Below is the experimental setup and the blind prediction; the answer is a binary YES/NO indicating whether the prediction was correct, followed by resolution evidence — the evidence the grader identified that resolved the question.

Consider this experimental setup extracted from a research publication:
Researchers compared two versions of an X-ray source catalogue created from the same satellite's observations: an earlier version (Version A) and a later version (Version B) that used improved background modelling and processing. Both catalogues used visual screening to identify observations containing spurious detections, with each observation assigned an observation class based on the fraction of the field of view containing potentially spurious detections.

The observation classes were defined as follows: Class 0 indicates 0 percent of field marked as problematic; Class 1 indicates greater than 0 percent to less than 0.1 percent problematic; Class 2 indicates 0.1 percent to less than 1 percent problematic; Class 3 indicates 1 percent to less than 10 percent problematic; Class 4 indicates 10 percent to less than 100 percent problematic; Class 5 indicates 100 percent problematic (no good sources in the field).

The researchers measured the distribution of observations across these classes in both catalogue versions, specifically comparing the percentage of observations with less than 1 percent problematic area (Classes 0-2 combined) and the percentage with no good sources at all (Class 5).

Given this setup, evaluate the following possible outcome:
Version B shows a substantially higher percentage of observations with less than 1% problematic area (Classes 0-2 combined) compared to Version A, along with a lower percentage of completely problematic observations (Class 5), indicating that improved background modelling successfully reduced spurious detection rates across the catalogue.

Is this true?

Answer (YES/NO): YES